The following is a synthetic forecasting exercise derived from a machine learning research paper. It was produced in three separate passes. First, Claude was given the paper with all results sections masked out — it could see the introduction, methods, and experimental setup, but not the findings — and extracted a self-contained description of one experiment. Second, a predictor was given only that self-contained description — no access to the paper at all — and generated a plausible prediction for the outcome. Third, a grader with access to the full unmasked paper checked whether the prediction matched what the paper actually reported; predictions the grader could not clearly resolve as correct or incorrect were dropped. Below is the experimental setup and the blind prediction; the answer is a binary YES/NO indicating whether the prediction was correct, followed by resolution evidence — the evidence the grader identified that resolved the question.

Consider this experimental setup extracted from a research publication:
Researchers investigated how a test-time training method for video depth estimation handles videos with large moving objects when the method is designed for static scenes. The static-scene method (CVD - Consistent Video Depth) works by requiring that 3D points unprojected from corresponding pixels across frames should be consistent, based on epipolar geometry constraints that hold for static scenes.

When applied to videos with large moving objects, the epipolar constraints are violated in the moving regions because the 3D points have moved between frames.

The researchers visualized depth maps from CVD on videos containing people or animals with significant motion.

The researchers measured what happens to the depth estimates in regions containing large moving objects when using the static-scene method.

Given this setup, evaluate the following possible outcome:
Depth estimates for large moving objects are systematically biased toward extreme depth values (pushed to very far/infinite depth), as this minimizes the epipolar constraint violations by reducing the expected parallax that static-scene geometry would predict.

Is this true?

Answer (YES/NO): YES